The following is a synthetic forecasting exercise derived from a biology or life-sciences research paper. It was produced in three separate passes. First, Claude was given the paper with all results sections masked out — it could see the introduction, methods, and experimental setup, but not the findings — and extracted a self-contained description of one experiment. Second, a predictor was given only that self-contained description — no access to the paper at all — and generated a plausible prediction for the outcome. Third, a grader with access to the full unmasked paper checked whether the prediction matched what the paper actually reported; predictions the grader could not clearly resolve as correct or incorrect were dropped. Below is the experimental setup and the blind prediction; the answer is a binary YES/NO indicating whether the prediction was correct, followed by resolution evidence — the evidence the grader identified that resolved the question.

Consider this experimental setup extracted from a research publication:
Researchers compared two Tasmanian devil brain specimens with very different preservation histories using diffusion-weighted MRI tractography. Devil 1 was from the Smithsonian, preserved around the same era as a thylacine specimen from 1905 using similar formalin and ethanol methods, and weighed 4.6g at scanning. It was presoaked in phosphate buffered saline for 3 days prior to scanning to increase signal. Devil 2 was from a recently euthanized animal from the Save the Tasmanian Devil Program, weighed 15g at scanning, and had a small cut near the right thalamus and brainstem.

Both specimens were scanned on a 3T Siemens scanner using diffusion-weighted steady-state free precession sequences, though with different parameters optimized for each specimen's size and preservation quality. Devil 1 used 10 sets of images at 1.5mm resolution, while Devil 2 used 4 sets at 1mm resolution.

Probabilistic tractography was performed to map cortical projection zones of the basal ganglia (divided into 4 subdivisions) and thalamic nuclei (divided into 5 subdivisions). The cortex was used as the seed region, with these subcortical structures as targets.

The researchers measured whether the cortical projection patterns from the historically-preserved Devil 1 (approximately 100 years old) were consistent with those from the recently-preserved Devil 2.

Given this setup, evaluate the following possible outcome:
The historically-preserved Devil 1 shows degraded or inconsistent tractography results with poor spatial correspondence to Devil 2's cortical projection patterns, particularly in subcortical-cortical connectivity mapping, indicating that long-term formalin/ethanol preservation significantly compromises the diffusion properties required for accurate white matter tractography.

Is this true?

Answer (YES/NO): NO